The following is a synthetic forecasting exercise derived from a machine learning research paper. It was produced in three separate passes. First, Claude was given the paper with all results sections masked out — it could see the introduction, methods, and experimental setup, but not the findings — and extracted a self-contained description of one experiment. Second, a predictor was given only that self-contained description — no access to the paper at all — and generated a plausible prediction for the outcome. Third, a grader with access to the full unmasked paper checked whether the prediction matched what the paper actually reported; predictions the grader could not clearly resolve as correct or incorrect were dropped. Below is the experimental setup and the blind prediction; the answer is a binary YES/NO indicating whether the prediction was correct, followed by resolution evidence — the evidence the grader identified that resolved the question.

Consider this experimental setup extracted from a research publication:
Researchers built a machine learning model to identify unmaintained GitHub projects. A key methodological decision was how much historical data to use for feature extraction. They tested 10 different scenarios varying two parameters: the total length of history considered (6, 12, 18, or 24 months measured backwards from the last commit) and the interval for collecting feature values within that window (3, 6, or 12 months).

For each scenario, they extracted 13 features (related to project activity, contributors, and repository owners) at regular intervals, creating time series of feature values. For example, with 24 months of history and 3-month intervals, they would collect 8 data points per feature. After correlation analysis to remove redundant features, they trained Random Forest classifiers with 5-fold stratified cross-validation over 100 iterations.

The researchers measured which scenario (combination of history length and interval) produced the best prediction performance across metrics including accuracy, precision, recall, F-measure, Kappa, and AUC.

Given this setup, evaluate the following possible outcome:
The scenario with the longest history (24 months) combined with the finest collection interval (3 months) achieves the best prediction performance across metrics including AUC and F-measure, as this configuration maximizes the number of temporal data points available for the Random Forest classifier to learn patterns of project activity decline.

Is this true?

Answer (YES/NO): YES